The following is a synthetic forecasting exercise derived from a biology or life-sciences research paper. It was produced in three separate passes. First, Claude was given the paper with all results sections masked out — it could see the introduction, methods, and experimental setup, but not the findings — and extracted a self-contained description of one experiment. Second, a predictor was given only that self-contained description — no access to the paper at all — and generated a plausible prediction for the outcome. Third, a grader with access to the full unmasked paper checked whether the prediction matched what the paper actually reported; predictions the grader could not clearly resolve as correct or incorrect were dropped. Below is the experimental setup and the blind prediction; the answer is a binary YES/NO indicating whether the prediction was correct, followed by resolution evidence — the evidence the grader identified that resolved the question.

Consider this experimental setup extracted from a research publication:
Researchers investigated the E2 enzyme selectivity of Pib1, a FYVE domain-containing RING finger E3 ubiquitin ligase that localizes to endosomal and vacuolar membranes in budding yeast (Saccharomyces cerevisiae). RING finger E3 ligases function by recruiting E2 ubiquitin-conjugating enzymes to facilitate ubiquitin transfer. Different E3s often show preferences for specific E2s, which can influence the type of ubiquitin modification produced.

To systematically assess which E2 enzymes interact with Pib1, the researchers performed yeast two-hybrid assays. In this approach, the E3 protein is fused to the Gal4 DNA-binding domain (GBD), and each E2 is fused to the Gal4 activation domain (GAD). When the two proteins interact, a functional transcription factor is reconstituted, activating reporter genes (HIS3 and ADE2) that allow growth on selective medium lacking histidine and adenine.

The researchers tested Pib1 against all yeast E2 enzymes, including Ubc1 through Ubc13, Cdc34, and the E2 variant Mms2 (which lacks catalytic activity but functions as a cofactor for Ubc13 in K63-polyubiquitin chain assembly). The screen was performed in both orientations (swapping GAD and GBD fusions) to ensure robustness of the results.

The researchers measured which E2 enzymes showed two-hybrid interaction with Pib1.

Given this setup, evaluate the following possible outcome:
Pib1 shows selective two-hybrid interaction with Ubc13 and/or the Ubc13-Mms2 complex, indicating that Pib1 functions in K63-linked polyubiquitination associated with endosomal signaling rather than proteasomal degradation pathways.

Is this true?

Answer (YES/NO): YES